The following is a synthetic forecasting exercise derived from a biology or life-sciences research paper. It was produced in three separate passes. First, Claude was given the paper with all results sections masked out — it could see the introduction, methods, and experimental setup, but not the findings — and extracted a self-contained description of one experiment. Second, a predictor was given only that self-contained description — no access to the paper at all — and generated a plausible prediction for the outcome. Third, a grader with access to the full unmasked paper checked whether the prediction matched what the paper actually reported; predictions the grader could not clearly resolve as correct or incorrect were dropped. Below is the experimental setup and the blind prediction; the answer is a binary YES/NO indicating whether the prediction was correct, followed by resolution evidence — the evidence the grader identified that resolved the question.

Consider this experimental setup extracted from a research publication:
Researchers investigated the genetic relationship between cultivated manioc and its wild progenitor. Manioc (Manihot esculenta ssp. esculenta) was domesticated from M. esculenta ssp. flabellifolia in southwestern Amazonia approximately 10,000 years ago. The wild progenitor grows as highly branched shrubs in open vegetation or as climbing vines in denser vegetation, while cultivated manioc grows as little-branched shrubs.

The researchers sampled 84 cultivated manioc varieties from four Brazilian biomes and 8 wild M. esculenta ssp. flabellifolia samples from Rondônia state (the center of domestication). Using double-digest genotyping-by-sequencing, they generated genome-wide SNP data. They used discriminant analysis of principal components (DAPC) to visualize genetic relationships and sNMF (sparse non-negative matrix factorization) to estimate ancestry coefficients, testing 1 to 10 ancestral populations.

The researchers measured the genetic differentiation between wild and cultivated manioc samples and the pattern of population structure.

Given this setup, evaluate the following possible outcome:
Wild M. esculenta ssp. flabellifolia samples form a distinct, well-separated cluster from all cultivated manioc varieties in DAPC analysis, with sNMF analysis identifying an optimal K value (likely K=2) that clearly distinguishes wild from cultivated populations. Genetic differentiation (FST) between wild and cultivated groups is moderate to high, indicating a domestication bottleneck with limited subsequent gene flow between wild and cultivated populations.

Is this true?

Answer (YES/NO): NO